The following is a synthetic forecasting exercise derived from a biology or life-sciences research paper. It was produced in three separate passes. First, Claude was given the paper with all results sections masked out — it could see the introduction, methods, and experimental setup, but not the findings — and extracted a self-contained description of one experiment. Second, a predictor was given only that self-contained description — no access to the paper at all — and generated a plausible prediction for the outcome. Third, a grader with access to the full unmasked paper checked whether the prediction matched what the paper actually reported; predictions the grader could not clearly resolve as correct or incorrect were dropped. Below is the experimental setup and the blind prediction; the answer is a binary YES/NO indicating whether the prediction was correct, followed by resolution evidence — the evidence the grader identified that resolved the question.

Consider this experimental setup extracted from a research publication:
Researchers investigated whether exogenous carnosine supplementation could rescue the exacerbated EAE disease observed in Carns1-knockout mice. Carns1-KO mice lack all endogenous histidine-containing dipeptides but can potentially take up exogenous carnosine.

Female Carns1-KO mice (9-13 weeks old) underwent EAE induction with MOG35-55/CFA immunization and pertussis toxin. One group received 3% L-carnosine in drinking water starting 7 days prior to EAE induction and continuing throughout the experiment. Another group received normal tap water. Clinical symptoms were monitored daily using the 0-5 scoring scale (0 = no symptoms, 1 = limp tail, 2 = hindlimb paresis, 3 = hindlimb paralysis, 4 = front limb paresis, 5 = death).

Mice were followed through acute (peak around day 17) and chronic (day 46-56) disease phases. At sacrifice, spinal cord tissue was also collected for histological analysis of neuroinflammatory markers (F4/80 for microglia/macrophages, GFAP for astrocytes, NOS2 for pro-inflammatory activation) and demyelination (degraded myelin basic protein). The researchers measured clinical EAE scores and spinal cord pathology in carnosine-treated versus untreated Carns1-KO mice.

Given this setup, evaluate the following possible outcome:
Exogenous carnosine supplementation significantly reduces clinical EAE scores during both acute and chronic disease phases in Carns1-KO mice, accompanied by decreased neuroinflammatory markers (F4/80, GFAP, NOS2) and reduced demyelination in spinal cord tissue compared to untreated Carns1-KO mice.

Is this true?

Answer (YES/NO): NO